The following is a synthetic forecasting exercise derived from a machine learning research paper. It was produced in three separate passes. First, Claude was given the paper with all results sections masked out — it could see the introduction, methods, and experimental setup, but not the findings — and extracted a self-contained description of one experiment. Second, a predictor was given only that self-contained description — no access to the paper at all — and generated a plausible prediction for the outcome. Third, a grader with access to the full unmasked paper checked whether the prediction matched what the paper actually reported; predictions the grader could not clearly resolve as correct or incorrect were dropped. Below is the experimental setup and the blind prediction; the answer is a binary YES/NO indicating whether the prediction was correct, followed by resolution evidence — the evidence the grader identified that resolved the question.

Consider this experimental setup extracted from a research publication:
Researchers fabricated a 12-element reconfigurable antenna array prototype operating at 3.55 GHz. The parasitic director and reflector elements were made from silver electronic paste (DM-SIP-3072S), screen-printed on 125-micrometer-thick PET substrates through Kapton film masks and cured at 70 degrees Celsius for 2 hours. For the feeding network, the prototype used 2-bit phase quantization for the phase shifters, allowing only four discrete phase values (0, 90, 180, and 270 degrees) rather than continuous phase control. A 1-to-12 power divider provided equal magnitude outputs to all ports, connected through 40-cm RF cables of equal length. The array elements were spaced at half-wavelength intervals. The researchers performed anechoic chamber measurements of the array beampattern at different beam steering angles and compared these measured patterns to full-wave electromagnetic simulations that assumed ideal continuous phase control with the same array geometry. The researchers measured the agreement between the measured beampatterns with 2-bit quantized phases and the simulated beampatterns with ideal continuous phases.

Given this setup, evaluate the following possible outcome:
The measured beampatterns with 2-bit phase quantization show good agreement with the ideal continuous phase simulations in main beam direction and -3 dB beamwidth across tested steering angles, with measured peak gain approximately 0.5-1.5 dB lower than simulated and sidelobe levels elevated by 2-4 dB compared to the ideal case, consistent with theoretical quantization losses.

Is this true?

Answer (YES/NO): NO